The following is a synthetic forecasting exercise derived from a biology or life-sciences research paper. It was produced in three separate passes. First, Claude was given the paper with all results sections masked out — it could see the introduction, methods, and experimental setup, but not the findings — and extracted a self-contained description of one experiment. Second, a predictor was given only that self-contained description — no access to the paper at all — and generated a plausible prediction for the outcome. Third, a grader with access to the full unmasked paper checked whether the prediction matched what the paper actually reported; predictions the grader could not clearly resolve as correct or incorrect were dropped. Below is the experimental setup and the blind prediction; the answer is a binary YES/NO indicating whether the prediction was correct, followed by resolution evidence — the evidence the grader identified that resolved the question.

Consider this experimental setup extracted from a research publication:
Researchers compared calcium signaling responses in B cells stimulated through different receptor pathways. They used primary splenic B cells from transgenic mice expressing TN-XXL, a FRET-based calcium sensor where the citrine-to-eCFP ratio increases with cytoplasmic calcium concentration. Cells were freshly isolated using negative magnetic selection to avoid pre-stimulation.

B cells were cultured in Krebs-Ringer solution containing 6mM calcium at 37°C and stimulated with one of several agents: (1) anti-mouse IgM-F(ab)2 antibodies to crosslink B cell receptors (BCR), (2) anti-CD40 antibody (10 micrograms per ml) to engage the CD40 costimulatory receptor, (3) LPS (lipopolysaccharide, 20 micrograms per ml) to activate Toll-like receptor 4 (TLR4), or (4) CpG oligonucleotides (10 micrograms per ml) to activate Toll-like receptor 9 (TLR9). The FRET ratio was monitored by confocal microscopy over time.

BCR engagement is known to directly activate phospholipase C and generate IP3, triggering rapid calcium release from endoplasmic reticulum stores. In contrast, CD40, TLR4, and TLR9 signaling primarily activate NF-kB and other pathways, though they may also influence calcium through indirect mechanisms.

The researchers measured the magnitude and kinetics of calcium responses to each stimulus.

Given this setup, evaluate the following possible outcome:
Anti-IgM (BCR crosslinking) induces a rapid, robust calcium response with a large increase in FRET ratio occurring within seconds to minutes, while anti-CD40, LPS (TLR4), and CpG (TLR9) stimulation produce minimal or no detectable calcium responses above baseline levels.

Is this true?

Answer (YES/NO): YES